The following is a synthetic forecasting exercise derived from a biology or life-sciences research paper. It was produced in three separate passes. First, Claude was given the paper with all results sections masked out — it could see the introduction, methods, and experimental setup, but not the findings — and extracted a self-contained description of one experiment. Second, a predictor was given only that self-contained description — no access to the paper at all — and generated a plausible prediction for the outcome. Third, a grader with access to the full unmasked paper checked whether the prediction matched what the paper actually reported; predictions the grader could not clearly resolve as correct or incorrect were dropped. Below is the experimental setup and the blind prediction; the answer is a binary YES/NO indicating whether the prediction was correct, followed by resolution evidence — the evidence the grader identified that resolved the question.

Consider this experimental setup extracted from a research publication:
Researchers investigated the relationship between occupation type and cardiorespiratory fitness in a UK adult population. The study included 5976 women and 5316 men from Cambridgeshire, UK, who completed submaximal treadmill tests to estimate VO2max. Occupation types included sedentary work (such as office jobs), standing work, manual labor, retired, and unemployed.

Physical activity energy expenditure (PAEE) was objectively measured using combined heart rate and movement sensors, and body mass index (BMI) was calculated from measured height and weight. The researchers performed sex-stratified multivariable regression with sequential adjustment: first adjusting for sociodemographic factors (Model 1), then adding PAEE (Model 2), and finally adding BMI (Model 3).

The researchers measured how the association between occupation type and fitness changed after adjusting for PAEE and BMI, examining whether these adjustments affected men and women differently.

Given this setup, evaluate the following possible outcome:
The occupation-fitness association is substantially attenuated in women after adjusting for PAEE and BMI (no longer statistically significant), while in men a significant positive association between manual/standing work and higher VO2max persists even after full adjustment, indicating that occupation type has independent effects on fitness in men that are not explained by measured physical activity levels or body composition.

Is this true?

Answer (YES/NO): NO